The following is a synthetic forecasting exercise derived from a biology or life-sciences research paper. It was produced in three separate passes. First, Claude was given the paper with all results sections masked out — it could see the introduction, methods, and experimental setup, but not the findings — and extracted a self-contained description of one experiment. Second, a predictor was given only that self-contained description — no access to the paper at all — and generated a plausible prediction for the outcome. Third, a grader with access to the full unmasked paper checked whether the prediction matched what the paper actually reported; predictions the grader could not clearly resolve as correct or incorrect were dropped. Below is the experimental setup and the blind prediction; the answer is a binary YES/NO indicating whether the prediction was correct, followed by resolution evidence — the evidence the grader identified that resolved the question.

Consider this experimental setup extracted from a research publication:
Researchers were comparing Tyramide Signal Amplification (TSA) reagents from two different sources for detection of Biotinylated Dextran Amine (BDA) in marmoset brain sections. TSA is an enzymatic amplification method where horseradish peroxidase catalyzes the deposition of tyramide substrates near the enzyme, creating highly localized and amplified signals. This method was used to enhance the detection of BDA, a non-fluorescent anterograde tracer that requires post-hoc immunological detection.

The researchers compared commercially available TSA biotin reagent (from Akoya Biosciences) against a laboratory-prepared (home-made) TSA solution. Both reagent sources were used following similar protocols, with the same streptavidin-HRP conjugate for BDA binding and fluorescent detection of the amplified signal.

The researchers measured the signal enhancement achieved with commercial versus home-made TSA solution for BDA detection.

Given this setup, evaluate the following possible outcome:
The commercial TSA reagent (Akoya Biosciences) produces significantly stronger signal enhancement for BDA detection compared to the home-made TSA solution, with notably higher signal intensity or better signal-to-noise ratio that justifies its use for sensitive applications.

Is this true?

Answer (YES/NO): NO